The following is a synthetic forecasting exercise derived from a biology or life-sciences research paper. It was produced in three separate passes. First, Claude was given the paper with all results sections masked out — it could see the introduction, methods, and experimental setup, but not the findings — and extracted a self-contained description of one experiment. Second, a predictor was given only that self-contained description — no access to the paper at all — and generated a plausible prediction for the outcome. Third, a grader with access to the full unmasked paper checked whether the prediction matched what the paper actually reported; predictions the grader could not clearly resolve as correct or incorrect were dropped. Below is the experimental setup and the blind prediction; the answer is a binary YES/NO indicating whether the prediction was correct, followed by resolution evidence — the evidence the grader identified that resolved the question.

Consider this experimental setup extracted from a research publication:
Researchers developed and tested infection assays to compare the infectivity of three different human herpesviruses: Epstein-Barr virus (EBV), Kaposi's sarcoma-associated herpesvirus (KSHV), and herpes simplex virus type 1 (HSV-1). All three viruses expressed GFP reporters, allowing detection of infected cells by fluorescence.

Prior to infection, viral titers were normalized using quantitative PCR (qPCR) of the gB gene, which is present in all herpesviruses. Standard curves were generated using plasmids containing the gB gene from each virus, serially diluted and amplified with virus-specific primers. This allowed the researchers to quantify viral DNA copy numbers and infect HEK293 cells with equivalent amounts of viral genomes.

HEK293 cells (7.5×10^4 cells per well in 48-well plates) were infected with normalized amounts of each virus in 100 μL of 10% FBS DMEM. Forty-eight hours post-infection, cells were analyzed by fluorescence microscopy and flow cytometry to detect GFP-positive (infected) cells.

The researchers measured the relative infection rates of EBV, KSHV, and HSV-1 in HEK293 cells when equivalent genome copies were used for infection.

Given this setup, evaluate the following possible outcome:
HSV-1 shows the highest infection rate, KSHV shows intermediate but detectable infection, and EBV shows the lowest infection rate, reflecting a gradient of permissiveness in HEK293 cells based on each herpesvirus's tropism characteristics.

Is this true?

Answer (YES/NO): YES